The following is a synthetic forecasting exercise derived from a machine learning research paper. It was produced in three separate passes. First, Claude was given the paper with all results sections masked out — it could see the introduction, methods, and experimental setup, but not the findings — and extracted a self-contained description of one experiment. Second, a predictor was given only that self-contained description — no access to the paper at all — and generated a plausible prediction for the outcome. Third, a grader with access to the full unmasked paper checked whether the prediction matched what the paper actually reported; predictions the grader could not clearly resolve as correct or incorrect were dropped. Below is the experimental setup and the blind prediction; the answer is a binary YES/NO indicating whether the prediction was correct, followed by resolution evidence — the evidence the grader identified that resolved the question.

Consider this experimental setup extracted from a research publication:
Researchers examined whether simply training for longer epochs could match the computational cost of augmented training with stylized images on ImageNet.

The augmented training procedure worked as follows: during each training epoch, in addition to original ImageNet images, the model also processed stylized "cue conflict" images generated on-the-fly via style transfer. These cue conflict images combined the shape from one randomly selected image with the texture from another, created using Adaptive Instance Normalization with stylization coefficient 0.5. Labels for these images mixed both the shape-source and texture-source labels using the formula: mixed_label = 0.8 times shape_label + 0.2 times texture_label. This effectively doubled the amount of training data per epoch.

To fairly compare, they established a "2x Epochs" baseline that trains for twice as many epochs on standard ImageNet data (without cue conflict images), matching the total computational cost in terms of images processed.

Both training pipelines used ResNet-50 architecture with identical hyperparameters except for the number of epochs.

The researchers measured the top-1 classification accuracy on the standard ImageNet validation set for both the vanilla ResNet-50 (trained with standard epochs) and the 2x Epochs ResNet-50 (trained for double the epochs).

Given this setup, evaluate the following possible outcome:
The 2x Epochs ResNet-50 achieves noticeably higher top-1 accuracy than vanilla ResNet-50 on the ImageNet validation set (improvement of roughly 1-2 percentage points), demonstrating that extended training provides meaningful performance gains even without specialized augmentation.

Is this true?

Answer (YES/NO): NO